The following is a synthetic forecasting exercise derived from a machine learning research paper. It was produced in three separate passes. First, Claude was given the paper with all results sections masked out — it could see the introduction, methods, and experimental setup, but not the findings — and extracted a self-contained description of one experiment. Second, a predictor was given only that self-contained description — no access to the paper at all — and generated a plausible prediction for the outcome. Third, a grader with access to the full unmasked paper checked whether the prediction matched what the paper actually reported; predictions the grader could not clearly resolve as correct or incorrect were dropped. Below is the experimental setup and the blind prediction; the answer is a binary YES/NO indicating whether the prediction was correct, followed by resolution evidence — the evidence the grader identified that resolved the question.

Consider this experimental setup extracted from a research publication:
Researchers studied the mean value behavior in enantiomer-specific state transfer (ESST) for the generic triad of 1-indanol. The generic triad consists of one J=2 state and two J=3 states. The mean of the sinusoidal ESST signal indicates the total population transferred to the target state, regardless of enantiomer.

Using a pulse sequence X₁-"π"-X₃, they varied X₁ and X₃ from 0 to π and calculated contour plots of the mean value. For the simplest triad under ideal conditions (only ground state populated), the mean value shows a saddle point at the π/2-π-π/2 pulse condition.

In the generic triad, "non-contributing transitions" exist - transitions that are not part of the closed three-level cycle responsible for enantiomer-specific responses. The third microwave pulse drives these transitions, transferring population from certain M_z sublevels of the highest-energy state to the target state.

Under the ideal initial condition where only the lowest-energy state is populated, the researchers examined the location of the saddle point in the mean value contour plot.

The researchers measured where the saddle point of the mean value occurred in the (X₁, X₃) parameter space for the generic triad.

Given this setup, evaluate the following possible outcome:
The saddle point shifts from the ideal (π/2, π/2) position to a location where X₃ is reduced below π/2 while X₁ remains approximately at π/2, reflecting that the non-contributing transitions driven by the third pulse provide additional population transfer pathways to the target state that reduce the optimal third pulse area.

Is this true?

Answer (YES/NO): NO